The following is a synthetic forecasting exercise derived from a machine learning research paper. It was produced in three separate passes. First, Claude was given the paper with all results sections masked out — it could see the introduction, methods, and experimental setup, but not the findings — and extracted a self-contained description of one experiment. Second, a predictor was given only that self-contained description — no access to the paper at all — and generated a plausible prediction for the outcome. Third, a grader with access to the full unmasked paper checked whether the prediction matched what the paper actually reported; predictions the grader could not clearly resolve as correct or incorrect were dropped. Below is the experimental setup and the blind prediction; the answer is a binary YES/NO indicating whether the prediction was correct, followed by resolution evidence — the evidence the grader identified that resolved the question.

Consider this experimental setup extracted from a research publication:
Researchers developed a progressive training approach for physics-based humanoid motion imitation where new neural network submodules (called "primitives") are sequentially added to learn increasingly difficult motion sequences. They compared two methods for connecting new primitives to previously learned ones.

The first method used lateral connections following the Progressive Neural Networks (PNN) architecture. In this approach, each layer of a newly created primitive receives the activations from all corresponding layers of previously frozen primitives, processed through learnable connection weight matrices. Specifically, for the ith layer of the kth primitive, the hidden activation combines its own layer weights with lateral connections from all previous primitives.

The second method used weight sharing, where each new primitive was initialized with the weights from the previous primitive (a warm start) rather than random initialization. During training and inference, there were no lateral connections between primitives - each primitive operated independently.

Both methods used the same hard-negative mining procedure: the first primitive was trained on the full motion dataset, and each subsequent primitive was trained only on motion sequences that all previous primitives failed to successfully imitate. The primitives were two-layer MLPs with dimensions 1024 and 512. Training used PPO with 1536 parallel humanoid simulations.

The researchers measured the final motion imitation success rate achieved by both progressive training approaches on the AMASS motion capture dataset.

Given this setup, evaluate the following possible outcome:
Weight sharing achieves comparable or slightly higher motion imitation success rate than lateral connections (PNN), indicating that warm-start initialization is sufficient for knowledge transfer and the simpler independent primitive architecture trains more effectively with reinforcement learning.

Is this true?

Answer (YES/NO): YES